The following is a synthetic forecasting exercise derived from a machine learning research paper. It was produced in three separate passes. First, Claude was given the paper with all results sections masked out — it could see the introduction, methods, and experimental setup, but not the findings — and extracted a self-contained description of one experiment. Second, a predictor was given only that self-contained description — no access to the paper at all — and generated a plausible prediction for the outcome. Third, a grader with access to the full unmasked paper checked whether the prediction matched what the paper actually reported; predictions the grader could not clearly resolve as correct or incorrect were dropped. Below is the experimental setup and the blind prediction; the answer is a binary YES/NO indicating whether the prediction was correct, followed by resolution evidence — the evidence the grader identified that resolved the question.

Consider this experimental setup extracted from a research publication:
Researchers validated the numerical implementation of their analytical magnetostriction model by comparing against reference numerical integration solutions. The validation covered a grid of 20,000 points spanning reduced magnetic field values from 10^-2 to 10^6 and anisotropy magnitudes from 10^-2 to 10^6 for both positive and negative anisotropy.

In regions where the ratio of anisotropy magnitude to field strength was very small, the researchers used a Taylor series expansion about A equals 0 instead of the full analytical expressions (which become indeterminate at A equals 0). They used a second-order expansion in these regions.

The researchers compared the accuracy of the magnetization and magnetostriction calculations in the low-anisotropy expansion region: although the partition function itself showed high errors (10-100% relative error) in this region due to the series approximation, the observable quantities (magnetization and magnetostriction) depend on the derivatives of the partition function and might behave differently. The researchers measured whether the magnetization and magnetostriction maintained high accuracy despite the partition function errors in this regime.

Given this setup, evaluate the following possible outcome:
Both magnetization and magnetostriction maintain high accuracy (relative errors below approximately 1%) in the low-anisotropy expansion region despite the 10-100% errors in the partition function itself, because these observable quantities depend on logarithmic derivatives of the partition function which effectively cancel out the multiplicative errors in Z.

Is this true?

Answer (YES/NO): YES